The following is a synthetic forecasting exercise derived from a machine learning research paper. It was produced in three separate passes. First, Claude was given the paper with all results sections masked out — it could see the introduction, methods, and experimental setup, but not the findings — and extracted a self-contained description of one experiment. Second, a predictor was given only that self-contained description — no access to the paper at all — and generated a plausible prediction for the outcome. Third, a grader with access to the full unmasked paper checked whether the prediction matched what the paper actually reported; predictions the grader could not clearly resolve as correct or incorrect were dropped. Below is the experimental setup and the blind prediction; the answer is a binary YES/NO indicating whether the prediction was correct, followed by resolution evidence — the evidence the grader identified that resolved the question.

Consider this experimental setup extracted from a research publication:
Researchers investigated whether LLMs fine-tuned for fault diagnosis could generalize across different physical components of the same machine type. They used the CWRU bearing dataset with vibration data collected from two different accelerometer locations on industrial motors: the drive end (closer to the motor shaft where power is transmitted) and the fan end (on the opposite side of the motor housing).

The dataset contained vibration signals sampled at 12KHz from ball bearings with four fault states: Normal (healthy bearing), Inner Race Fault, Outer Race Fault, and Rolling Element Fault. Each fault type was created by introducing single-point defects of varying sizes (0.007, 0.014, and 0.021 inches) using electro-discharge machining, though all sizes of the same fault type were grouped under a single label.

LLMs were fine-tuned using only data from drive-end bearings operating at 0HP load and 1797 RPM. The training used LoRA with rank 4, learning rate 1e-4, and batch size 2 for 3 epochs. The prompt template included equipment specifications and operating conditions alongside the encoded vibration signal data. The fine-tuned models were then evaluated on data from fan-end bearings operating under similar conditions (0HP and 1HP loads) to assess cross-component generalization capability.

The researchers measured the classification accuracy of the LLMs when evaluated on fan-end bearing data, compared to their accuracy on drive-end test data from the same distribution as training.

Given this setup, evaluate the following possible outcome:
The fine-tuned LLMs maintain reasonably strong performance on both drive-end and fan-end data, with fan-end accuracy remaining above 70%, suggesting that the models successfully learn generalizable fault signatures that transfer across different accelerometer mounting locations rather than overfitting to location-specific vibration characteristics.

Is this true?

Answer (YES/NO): NO